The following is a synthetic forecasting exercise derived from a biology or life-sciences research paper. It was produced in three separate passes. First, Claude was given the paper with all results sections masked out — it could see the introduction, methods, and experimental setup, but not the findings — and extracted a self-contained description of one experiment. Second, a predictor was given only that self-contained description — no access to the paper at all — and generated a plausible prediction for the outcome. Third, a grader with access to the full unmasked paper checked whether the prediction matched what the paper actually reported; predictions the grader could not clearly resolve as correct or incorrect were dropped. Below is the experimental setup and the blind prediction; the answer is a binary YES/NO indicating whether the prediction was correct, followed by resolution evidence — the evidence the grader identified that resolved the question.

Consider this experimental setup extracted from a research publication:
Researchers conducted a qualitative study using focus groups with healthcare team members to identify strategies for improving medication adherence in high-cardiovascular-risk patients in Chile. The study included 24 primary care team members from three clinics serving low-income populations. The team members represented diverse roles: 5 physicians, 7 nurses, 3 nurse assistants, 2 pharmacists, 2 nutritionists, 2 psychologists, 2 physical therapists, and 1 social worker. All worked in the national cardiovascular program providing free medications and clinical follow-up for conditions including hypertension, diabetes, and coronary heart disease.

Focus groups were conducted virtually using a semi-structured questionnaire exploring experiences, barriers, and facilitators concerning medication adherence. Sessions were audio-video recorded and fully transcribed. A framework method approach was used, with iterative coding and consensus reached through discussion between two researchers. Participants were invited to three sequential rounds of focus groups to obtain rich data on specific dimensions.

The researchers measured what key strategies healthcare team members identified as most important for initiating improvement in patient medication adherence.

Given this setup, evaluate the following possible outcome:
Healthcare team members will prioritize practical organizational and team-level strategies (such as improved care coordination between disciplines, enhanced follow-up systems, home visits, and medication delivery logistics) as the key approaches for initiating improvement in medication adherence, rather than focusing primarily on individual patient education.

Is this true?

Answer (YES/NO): NO